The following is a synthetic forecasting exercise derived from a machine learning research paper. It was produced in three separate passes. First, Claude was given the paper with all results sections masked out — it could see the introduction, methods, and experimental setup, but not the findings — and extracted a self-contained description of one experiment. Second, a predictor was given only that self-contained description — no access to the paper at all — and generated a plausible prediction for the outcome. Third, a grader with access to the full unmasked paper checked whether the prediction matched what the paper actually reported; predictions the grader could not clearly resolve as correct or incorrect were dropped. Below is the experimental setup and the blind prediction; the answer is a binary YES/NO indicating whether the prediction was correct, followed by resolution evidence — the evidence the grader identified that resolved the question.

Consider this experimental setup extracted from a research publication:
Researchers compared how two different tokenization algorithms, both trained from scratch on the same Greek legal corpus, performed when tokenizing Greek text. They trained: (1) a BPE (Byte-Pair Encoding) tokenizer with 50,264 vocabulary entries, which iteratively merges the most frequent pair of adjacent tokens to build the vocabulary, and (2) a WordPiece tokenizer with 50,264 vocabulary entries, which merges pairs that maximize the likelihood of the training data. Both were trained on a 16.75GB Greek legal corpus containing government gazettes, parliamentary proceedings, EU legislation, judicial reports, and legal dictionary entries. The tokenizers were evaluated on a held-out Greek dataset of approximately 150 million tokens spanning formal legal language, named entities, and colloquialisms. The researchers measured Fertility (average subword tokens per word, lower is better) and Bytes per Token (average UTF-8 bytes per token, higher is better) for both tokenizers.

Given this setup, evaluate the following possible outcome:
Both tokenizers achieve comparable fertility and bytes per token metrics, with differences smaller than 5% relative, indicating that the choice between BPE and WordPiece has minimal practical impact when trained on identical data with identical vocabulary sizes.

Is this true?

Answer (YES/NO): NO